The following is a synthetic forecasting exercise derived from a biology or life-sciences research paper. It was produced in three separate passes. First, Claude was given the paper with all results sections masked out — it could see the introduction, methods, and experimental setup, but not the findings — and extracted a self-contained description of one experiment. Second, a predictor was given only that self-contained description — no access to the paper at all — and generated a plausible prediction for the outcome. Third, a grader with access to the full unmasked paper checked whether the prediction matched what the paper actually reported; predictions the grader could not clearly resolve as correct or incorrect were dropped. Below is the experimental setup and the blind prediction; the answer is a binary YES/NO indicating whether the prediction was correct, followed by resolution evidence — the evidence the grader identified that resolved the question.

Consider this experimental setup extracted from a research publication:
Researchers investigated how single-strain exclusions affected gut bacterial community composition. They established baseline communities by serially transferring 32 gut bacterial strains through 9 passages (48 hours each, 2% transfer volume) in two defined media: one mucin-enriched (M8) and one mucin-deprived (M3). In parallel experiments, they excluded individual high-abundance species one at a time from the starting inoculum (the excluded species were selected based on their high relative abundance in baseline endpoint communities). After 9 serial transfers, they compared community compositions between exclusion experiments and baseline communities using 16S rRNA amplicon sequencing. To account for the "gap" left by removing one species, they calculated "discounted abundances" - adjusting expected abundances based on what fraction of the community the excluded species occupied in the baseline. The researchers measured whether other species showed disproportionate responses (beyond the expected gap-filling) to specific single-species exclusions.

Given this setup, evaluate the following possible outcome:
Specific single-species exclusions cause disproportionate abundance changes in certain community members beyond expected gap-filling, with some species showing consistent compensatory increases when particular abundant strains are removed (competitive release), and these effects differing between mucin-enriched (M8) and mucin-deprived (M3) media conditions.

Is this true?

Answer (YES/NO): YES